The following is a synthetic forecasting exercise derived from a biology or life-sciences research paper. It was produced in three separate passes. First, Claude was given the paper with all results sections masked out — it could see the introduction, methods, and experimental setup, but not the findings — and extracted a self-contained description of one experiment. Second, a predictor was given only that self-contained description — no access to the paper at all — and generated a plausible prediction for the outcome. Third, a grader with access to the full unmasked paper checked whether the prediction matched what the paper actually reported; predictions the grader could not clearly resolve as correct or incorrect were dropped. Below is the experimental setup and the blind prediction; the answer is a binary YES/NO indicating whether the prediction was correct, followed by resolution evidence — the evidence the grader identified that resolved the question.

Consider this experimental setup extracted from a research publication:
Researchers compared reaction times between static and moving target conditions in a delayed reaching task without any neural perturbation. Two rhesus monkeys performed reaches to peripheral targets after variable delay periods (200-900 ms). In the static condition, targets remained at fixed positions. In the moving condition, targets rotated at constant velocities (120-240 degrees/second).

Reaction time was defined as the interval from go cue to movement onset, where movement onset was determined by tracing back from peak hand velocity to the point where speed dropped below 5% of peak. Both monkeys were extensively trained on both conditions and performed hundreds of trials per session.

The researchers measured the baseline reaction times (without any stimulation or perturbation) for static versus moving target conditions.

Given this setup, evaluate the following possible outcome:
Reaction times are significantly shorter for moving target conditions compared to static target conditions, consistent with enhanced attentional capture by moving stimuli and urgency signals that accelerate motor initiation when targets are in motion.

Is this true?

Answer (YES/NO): NO